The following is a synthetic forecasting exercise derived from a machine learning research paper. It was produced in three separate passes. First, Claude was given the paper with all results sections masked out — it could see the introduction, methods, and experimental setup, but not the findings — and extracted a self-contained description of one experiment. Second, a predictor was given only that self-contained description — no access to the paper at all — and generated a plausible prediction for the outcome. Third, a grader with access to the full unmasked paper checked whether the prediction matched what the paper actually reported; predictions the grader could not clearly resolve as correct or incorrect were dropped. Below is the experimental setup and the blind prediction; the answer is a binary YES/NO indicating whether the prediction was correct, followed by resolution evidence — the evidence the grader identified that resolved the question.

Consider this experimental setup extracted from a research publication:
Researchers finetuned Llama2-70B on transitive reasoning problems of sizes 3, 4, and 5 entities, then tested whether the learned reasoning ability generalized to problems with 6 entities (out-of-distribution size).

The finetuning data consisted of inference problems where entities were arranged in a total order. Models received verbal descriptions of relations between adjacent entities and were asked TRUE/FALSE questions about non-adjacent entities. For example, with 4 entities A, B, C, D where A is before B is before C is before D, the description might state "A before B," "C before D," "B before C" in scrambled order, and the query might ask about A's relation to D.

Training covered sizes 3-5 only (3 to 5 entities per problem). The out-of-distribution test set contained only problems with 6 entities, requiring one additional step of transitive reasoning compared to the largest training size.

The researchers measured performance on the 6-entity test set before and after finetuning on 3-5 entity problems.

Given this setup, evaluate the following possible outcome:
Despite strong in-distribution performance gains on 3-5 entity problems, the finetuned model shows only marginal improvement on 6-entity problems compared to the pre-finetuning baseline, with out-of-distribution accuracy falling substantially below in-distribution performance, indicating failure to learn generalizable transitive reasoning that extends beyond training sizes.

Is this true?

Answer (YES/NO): NO